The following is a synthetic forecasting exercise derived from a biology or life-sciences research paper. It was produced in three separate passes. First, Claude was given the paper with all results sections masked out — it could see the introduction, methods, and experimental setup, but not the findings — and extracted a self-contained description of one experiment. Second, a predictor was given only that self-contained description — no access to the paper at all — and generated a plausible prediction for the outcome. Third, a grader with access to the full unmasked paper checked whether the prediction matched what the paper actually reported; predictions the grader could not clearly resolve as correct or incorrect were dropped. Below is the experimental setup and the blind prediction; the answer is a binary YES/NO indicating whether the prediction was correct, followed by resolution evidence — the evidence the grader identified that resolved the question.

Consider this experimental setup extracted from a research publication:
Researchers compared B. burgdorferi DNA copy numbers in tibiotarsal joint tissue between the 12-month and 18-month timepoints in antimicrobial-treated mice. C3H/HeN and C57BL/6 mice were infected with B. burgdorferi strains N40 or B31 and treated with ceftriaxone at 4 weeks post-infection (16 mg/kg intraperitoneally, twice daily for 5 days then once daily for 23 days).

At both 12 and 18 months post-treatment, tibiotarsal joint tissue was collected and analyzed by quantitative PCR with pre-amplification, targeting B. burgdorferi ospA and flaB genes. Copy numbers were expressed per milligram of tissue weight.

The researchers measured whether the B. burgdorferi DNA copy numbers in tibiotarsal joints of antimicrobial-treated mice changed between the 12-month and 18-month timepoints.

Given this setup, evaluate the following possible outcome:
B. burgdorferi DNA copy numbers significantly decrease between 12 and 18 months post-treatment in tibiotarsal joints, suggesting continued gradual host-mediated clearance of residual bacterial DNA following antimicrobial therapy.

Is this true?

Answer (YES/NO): NO